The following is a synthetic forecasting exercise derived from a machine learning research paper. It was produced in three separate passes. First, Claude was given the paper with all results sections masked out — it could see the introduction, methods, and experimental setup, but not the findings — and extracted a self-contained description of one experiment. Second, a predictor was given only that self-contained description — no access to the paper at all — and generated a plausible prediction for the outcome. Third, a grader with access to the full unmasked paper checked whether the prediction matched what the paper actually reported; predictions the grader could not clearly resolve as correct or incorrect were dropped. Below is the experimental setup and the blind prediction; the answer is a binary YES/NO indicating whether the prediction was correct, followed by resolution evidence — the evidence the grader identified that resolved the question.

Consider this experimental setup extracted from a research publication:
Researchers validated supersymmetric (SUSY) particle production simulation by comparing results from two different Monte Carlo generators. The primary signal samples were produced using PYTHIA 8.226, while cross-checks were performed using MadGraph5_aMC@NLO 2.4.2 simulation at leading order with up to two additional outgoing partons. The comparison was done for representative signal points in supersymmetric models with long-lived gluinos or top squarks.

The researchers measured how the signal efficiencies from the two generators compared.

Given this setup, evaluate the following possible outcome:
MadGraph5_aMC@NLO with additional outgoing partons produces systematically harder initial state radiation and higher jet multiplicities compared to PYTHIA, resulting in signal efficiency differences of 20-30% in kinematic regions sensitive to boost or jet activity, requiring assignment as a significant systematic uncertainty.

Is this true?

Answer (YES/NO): NO